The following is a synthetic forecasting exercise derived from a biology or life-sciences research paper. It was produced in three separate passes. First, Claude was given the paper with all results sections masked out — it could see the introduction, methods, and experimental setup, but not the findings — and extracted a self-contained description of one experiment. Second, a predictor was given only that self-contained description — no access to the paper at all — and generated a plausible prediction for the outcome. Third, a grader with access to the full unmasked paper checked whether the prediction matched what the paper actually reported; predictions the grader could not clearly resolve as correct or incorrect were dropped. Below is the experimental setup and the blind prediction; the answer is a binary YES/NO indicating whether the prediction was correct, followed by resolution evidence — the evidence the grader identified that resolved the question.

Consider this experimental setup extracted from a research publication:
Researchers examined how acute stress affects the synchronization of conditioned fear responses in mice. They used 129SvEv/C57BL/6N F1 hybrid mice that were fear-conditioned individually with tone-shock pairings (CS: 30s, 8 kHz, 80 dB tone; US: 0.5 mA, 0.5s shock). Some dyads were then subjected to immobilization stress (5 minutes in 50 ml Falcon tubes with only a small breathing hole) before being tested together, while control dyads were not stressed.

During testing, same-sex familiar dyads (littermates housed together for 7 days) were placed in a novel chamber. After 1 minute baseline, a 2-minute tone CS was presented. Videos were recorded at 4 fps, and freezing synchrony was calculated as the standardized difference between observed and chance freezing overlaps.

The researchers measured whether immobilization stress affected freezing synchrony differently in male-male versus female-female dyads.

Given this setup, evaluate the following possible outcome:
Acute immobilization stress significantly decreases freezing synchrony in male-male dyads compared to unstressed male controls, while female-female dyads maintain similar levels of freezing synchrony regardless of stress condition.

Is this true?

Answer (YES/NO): NO